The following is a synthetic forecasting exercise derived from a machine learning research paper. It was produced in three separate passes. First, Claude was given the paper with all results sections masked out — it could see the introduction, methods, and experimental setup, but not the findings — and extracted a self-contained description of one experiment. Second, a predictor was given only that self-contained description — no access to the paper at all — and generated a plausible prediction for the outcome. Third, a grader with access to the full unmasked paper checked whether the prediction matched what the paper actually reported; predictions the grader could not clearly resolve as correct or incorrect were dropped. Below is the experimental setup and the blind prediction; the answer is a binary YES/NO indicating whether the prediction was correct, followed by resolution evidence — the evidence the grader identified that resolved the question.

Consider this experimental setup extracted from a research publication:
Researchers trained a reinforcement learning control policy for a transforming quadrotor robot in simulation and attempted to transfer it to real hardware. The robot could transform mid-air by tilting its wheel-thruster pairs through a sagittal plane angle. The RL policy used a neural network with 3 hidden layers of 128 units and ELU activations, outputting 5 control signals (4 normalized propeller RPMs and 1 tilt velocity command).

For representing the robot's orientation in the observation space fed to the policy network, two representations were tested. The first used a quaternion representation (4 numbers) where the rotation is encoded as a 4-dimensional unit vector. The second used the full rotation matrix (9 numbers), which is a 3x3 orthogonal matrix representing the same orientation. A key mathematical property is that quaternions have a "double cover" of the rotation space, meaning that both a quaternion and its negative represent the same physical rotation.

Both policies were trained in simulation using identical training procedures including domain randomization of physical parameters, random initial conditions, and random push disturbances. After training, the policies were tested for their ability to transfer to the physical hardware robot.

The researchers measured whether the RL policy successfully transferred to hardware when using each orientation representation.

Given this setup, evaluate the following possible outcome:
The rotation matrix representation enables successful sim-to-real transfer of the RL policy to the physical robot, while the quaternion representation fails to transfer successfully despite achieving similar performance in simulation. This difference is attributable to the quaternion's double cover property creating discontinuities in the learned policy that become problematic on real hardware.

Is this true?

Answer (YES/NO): NO